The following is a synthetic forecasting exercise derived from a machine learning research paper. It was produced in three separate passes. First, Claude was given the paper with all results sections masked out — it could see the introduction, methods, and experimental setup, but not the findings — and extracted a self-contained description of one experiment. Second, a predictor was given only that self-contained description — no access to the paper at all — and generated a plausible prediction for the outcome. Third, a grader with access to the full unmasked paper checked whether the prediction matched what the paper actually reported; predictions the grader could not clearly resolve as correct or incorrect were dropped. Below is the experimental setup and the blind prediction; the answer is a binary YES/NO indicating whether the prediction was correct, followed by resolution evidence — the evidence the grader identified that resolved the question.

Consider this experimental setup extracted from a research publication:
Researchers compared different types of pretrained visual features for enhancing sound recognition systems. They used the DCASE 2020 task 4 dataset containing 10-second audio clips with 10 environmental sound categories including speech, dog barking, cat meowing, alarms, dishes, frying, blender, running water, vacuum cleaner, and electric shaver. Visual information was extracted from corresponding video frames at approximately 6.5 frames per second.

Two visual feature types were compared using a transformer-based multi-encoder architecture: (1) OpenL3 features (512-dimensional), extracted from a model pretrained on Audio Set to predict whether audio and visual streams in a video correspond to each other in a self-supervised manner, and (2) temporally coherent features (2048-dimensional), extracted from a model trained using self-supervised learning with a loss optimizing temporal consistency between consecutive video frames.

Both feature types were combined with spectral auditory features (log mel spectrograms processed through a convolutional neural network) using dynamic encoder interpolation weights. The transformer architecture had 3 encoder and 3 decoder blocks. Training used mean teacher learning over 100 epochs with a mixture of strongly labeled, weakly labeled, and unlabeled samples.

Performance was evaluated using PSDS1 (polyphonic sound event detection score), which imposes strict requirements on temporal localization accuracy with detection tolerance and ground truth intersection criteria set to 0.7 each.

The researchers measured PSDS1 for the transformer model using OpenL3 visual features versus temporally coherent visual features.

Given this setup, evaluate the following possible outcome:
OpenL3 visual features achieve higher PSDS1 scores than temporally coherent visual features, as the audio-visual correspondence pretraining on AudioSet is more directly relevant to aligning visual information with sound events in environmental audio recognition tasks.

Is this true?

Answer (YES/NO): NO